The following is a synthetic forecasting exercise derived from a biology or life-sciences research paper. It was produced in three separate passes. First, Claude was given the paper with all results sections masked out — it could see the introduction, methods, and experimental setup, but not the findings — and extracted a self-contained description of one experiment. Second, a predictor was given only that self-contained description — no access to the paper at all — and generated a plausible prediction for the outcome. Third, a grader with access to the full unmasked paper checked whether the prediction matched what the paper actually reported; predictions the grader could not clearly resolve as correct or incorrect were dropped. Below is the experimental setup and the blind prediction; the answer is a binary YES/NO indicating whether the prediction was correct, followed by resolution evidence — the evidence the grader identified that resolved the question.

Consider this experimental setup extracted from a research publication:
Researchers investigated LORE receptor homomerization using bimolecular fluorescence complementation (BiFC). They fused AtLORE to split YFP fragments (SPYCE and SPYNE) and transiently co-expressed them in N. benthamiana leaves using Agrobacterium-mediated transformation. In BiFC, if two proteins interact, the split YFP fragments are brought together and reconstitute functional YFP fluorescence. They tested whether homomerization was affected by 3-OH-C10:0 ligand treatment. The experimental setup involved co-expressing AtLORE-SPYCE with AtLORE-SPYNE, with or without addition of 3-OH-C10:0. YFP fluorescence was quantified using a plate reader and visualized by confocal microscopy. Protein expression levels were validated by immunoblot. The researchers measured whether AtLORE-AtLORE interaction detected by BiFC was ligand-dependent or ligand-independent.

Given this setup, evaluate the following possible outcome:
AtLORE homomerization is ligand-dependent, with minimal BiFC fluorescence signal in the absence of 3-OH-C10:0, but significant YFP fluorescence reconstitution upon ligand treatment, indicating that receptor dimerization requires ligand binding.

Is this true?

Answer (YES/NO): NO